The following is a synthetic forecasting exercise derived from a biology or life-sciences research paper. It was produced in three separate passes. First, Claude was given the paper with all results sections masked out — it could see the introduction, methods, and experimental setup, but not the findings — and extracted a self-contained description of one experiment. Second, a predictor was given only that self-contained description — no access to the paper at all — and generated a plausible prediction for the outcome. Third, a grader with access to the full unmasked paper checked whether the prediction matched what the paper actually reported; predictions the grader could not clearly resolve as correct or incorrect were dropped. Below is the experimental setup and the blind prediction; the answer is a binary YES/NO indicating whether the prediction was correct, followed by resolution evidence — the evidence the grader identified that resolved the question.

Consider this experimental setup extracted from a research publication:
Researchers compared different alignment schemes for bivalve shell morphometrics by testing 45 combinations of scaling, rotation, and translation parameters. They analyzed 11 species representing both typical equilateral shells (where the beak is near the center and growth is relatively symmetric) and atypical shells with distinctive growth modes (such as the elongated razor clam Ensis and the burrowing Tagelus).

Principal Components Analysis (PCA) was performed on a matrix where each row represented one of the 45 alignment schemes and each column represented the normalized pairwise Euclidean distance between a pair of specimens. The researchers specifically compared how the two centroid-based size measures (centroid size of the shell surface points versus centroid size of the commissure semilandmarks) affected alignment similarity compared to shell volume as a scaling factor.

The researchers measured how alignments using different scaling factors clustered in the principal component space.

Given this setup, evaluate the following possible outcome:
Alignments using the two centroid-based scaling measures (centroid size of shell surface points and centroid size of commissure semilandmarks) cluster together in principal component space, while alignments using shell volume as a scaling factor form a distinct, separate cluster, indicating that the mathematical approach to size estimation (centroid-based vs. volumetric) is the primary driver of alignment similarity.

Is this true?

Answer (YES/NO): YES